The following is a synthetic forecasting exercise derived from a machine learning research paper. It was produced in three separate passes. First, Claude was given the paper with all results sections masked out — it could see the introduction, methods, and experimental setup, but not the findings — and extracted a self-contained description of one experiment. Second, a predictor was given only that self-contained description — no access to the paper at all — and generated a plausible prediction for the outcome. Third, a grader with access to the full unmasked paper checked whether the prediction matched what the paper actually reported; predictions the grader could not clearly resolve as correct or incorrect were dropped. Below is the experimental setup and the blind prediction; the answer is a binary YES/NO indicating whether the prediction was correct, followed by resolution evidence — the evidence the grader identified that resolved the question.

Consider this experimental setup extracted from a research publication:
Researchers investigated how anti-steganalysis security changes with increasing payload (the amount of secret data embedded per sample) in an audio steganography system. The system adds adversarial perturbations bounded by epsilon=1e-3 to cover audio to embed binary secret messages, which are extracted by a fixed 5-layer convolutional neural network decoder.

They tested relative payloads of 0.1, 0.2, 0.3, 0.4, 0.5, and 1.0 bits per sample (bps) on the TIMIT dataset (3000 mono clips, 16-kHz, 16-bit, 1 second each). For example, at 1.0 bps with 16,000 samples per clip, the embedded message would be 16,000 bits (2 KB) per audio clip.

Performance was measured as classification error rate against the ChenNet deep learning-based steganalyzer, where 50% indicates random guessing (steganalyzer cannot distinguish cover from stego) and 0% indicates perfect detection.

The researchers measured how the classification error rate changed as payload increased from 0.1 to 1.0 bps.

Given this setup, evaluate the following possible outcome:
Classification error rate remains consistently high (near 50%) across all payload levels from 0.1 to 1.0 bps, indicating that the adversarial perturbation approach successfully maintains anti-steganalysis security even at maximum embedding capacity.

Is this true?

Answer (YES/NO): NO